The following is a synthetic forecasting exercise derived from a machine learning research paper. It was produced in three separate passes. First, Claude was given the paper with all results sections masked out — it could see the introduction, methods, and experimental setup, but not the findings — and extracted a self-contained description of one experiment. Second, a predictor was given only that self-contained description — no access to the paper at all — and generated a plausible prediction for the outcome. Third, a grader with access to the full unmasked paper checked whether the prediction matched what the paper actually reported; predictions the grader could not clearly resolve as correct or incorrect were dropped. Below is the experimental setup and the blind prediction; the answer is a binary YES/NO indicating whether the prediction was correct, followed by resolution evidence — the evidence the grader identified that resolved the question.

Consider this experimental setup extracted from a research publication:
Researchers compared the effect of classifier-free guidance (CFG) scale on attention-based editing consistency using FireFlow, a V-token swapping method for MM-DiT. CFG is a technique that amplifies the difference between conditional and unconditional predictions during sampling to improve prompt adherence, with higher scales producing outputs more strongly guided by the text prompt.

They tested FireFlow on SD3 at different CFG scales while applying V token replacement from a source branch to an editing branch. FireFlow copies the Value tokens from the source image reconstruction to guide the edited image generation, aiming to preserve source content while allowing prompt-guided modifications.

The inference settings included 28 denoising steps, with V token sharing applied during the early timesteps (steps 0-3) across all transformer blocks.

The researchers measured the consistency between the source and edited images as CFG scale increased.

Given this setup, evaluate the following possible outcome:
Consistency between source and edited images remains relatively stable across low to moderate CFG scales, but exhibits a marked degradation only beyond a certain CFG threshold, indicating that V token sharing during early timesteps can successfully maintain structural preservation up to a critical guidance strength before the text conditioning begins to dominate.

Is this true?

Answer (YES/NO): NO